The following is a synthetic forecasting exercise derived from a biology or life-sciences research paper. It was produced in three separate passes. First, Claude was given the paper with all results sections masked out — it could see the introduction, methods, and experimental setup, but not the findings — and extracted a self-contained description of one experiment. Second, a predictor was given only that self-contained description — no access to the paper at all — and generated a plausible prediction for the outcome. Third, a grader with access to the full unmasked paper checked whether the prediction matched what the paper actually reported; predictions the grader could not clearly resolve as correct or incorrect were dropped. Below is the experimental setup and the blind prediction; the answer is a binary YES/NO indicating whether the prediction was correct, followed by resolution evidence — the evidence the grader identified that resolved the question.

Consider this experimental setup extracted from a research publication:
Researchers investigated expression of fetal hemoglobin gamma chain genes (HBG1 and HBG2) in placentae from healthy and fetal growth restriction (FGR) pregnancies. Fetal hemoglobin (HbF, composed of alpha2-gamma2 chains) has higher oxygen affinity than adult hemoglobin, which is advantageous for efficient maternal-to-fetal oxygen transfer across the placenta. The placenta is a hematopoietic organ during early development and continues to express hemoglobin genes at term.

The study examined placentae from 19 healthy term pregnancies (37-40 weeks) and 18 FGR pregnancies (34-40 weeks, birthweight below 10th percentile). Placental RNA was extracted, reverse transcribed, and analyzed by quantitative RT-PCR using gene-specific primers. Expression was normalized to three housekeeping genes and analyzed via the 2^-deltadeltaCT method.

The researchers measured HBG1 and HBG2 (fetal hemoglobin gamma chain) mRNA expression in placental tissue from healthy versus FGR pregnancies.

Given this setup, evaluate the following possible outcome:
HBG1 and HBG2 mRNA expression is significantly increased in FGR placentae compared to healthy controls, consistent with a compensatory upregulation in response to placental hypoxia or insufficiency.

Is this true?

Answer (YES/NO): NO